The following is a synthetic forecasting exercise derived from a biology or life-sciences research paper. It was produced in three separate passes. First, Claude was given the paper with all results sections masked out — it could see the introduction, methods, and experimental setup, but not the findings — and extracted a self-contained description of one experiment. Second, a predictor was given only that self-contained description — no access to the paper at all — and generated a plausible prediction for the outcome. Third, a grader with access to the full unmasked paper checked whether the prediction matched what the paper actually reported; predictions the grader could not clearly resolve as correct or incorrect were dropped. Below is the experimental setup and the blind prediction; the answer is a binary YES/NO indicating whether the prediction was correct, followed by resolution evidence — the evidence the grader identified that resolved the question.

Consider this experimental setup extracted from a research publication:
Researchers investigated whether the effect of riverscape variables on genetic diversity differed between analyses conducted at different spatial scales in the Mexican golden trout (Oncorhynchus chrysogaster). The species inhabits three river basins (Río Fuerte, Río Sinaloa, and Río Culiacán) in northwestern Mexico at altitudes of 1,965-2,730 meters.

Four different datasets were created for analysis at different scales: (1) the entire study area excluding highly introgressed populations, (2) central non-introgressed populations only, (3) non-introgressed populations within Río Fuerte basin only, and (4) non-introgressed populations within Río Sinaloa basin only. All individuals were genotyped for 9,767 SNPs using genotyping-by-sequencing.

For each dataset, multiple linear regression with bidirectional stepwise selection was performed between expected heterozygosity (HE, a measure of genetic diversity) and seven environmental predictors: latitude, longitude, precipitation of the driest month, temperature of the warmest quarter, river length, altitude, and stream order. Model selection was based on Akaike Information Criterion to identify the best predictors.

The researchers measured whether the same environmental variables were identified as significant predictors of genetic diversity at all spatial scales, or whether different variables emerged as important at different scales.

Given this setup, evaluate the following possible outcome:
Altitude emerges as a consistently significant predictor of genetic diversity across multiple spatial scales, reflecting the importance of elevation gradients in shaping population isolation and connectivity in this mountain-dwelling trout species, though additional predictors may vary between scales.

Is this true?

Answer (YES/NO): NO